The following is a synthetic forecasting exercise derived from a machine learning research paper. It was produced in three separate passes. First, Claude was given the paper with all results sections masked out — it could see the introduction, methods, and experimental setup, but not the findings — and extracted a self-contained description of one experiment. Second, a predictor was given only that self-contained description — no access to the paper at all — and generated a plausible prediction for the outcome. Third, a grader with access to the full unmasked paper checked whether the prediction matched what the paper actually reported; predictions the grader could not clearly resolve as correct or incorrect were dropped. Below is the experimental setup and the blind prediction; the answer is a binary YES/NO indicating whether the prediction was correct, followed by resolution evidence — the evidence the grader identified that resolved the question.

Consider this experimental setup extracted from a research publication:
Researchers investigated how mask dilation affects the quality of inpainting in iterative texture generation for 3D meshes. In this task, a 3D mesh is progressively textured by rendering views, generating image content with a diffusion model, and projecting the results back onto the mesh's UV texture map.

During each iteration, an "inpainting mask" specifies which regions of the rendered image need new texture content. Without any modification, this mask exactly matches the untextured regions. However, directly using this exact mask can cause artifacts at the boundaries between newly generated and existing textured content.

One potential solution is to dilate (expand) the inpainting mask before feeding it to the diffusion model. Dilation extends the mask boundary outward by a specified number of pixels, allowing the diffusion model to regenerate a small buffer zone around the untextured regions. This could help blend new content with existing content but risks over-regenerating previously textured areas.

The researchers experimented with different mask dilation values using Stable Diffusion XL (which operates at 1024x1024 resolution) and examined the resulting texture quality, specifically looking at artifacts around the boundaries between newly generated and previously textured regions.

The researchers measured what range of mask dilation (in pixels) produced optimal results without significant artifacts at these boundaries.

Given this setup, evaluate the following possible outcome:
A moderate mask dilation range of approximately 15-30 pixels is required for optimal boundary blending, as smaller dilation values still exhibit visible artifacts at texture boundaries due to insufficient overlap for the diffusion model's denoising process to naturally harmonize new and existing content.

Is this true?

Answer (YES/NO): NO